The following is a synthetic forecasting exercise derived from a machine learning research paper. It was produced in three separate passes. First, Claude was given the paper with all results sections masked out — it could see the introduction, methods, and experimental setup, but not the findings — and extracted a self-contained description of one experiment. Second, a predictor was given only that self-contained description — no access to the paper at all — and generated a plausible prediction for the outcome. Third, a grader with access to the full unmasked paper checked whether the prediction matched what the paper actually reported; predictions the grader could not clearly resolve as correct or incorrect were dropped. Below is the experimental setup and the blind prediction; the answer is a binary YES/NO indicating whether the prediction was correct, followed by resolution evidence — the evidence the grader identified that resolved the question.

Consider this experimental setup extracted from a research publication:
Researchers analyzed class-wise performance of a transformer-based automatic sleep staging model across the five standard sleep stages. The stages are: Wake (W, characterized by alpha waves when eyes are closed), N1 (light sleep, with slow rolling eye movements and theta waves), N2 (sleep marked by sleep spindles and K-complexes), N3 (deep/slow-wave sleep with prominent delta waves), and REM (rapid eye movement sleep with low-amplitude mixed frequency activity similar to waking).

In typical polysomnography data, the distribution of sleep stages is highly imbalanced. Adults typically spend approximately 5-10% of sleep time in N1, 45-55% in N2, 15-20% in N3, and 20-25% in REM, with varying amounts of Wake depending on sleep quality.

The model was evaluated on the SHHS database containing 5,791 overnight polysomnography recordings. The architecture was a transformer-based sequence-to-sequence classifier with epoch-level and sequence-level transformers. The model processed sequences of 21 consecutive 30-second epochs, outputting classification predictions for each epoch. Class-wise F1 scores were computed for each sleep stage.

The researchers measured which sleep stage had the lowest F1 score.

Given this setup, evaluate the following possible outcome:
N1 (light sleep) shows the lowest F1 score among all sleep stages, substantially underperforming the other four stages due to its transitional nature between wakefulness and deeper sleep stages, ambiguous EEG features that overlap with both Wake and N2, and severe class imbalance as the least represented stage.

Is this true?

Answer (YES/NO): YES